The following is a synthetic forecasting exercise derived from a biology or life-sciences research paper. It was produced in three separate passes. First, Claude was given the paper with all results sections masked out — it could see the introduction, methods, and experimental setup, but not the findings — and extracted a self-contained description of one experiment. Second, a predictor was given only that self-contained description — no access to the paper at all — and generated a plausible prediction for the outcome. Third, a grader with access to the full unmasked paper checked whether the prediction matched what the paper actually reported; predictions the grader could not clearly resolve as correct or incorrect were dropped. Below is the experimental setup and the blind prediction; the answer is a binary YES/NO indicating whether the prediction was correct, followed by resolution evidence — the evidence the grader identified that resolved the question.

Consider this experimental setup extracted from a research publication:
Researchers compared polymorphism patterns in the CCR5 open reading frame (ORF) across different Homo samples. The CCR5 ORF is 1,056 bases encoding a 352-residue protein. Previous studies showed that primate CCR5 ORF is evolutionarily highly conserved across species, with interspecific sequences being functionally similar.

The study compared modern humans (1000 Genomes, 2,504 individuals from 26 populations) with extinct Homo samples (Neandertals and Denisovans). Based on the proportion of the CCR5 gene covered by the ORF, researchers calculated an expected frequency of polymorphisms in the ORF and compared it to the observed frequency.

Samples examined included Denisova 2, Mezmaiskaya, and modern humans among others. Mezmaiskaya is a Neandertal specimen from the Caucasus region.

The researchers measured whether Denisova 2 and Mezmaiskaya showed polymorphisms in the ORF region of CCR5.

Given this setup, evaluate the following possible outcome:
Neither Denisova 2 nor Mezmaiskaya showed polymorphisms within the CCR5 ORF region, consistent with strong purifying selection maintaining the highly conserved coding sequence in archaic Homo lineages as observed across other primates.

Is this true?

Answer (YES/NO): YES